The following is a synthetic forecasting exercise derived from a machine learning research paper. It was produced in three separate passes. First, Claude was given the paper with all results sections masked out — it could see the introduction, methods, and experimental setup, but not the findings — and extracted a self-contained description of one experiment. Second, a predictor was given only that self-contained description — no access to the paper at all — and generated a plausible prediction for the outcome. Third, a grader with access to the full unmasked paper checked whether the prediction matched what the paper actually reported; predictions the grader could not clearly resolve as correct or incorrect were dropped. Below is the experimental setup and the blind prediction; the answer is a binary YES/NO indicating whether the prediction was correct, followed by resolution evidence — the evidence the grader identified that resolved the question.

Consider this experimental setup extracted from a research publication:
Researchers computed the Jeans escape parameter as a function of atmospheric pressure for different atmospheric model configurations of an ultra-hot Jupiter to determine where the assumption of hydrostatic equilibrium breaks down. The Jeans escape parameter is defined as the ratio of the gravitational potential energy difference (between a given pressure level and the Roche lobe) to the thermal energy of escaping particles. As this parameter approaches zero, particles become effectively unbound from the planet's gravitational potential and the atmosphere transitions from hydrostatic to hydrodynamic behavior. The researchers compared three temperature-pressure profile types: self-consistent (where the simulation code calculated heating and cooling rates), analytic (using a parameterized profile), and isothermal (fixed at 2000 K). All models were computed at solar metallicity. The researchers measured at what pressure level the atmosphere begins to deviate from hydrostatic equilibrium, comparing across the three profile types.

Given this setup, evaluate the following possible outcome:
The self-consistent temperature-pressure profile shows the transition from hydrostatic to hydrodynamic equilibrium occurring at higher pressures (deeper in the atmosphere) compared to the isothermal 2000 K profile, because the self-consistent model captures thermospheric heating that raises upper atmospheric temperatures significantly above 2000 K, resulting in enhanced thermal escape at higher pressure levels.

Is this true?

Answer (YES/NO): YES